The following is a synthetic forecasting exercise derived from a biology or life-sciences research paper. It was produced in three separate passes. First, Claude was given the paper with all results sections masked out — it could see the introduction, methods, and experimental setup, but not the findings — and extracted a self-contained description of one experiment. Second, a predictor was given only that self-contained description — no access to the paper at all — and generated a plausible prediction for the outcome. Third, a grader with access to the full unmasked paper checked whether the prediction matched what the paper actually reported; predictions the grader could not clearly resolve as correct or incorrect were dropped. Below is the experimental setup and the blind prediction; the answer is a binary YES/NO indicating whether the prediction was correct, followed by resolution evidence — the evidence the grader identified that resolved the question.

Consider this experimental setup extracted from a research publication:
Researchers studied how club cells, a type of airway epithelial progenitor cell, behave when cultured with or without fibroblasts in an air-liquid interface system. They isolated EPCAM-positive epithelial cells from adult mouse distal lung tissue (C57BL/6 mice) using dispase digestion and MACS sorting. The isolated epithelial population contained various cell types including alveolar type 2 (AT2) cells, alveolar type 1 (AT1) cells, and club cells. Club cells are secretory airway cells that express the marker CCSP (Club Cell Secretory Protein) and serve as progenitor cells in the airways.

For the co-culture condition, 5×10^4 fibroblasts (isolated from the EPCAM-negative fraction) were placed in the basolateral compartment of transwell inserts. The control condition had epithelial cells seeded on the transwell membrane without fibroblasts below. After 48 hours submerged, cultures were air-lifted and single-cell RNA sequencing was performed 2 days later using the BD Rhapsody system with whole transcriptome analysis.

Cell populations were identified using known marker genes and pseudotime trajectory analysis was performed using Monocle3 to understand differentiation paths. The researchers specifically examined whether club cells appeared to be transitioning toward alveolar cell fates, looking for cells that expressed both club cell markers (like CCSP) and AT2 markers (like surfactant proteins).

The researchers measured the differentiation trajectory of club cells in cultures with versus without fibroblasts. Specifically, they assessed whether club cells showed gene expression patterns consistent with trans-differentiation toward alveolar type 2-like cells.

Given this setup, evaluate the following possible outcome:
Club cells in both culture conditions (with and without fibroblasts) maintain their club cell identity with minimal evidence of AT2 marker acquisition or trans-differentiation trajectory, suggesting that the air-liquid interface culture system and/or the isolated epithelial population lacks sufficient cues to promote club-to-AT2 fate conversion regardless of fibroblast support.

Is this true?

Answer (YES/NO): NO